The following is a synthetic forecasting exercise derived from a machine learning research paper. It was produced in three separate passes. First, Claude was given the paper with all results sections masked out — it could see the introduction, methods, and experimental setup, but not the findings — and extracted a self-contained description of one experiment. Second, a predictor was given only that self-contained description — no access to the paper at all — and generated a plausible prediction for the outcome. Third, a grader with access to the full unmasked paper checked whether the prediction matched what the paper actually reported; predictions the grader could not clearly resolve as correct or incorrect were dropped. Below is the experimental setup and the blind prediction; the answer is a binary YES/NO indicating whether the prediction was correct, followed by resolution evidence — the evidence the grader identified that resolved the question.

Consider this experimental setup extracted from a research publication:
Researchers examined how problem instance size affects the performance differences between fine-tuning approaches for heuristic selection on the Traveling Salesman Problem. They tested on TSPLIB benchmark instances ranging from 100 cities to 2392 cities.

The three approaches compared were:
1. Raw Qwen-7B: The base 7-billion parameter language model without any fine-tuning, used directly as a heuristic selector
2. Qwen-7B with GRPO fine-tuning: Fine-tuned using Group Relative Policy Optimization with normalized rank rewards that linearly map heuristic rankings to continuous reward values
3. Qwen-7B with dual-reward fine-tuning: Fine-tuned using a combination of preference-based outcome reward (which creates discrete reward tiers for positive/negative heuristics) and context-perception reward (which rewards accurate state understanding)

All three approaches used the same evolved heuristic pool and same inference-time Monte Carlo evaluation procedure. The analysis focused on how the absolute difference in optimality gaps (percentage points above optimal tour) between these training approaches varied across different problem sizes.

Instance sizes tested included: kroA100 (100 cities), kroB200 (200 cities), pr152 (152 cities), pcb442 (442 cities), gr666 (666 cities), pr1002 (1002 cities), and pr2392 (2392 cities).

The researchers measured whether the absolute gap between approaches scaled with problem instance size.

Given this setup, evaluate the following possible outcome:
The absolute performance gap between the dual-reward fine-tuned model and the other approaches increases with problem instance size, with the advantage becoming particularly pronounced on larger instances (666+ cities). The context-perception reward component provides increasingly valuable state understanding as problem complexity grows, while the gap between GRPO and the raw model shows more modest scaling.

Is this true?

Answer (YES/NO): YES